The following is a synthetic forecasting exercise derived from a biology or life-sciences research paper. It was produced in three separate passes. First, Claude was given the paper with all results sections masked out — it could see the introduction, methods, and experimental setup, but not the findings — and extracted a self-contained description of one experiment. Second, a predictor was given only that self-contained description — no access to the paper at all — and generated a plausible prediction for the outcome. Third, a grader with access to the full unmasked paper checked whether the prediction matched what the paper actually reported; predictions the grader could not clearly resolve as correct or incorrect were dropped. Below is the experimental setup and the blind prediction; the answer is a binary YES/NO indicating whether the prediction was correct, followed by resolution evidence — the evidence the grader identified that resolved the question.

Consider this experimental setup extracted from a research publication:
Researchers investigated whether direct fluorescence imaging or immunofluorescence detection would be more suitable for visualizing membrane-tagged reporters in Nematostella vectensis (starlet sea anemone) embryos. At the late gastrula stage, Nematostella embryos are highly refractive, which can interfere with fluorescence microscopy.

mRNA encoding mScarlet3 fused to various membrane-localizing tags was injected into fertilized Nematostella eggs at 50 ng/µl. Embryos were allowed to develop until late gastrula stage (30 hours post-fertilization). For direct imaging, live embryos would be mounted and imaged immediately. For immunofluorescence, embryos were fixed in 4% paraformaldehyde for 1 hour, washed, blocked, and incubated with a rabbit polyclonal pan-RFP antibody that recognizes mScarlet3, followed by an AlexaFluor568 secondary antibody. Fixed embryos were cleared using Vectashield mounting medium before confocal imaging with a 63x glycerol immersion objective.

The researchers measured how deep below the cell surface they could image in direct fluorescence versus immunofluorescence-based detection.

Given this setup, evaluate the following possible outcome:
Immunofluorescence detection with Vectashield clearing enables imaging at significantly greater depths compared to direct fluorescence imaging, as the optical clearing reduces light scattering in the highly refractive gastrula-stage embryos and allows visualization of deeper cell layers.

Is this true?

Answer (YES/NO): YES